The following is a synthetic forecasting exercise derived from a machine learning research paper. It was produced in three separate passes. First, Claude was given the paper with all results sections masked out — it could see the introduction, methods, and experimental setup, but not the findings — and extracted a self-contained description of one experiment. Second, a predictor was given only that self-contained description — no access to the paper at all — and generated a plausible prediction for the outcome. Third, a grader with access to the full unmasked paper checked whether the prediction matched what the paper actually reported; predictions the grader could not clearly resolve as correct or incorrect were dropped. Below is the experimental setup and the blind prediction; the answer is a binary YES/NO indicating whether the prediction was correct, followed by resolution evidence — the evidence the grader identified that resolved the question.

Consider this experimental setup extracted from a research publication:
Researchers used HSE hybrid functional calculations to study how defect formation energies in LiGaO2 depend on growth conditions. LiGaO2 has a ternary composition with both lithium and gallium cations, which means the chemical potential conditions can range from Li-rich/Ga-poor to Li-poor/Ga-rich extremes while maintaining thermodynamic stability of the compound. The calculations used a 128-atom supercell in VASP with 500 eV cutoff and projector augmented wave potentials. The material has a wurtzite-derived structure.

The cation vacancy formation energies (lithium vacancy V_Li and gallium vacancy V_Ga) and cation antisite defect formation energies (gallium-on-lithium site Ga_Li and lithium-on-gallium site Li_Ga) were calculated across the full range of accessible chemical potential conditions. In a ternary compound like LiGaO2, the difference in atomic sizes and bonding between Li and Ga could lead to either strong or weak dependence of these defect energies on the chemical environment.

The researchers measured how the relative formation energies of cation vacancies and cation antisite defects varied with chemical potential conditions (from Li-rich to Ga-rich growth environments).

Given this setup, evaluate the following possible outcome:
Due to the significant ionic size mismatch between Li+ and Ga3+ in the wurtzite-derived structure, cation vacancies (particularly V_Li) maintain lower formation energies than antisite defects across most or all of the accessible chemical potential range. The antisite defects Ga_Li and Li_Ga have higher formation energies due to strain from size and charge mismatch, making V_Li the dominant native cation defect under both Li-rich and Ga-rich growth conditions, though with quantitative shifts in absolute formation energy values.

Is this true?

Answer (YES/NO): NO